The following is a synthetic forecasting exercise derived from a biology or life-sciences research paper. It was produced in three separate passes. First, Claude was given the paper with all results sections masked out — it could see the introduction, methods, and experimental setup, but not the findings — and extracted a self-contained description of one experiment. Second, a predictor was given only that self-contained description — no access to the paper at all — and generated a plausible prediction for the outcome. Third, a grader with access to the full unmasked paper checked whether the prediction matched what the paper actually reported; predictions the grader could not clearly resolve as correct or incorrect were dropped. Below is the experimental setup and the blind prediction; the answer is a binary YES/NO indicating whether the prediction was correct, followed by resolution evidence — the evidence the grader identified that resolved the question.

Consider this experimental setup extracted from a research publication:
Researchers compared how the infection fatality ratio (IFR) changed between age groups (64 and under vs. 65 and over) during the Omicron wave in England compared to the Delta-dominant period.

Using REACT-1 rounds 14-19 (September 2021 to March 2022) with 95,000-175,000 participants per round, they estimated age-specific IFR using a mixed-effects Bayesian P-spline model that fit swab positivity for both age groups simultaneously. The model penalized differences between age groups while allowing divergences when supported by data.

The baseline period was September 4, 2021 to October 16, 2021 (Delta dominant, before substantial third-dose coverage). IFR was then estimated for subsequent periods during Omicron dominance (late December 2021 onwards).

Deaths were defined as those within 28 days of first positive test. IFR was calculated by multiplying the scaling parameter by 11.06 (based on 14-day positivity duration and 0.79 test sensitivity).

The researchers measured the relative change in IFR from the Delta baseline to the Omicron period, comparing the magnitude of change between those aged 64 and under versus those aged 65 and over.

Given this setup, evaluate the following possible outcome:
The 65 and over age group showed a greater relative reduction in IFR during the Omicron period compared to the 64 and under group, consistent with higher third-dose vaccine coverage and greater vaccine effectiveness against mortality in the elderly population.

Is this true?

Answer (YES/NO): NO